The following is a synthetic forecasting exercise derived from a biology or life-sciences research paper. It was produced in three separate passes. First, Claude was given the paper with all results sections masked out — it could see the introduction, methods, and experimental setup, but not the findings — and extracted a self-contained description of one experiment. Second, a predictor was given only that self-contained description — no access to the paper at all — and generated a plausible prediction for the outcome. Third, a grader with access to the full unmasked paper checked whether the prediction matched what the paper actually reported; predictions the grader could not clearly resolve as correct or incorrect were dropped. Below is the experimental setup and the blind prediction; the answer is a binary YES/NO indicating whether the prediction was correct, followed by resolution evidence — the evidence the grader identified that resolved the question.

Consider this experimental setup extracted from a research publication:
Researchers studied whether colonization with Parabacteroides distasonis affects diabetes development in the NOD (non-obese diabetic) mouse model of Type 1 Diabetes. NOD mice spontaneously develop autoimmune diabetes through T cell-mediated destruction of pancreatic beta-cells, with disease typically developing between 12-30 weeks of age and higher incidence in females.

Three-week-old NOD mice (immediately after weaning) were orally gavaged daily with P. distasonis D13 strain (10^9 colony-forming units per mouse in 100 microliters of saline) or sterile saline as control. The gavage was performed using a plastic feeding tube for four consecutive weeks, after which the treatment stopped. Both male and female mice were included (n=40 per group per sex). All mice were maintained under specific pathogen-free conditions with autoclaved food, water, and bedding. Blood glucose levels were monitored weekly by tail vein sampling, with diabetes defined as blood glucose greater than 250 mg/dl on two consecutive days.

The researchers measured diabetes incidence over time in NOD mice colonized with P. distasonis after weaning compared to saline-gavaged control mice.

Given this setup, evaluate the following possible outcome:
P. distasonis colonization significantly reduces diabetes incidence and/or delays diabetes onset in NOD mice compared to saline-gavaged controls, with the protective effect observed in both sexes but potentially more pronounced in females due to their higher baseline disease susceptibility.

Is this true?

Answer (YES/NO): NO